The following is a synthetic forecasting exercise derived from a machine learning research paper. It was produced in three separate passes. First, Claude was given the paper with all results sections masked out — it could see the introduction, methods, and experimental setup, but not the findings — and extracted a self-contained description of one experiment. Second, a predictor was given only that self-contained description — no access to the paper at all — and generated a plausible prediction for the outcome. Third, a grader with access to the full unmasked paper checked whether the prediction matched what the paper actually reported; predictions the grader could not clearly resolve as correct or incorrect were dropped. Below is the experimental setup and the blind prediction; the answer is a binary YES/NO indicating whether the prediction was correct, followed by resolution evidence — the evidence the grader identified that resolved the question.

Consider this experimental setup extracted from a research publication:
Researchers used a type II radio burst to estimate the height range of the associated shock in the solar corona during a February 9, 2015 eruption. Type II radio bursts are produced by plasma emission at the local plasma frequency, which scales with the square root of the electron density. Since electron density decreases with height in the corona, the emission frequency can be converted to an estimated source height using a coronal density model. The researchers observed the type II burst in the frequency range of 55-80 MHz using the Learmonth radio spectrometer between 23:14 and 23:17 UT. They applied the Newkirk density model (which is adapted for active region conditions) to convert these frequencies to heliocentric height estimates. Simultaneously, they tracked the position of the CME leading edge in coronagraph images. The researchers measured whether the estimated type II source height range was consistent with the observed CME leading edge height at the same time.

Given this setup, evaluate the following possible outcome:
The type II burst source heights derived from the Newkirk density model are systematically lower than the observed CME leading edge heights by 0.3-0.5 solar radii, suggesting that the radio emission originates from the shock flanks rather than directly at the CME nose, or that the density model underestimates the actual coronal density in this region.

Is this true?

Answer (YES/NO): NO